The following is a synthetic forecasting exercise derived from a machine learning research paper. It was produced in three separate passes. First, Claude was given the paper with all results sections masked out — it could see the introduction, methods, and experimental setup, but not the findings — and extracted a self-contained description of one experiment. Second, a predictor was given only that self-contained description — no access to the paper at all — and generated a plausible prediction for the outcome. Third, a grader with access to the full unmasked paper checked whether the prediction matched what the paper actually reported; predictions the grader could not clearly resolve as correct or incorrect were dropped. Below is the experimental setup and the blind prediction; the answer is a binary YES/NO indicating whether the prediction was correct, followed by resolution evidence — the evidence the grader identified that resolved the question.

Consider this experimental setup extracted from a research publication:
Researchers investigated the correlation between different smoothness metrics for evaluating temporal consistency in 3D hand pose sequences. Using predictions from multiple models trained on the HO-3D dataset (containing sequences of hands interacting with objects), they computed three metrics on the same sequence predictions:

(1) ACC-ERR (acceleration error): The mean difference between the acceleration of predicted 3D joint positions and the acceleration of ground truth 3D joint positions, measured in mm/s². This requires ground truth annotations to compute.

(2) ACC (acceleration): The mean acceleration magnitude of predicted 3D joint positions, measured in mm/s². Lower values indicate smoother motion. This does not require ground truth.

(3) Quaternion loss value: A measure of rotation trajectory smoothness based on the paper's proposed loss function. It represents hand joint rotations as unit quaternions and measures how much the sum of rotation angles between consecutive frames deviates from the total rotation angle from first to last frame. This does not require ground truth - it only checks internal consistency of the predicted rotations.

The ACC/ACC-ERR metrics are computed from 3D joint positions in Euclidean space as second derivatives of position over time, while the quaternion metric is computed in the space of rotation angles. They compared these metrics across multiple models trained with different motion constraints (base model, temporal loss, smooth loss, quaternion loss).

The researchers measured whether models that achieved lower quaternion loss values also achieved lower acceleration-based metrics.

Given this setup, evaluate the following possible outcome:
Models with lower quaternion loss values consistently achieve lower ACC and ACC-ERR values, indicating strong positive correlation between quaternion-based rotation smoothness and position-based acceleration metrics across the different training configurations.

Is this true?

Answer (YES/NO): YES